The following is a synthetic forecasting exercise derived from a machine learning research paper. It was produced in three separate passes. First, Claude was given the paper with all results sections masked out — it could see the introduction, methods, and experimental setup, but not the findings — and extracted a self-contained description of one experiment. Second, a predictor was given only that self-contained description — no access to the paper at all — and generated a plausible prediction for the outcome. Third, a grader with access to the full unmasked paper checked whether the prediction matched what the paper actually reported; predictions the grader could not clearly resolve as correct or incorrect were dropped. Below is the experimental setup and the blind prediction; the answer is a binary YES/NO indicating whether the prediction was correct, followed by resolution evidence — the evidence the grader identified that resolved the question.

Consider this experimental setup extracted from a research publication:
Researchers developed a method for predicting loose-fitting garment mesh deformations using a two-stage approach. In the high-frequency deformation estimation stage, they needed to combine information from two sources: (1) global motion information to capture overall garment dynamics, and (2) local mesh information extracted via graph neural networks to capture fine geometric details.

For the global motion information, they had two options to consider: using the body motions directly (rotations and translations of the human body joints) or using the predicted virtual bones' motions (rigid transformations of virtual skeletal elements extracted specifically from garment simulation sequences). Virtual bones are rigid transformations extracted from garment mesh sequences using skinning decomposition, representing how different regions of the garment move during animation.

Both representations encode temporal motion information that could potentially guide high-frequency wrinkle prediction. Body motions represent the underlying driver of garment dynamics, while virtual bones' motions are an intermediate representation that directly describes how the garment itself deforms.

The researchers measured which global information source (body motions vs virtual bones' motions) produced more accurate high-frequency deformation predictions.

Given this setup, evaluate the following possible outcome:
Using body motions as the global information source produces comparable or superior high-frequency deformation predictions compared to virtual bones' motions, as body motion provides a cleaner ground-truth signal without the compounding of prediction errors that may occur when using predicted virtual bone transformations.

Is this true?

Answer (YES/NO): NO